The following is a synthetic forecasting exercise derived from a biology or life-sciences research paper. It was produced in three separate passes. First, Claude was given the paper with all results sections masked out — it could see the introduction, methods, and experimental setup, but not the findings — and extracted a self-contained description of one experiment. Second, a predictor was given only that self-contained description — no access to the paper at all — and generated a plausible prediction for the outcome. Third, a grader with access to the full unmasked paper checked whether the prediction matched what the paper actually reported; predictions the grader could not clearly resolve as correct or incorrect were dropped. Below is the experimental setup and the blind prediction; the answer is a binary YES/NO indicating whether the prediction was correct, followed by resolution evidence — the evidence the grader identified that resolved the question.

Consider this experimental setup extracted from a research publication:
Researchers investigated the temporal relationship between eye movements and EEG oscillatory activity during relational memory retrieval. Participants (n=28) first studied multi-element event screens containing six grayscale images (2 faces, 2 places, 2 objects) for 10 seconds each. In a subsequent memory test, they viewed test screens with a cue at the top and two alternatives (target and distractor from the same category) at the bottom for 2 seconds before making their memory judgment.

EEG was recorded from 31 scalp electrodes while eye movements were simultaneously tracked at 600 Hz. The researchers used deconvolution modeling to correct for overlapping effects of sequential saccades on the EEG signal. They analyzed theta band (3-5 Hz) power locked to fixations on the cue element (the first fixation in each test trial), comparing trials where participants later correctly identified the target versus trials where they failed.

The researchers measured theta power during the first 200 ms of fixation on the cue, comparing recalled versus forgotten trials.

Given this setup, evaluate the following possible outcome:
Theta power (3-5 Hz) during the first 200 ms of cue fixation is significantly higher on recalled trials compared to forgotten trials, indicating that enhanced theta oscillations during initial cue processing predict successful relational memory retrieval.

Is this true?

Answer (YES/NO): NO